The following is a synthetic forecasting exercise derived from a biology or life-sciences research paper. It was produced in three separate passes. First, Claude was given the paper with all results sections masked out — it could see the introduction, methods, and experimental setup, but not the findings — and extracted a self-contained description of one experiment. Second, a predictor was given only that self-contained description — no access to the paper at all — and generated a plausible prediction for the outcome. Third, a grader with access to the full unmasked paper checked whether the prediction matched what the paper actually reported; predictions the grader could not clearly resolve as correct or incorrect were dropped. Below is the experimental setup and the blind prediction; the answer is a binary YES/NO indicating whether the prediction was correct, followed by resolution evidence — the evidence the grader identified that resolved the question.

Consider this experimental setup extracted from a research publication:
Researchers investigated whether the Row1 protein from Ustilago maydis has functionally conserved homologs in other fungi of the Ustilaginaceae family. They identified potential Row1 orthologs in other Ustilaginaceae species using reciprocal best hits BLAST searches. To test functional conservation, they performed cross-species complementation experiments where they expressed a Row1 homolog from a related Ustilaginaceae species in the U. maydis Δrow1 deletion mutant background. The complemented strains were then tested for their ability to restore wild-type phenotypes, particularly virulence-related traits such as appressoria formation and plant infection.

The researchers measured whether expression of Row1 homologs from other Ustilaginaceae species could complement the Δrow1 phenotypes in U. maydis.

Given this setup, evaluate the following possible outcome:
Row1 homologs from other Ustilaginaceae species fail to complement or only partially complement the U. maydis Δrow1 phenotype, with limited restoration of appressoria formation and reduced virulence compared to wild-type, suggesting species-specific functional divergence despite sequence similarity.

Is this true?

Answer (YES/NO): NO